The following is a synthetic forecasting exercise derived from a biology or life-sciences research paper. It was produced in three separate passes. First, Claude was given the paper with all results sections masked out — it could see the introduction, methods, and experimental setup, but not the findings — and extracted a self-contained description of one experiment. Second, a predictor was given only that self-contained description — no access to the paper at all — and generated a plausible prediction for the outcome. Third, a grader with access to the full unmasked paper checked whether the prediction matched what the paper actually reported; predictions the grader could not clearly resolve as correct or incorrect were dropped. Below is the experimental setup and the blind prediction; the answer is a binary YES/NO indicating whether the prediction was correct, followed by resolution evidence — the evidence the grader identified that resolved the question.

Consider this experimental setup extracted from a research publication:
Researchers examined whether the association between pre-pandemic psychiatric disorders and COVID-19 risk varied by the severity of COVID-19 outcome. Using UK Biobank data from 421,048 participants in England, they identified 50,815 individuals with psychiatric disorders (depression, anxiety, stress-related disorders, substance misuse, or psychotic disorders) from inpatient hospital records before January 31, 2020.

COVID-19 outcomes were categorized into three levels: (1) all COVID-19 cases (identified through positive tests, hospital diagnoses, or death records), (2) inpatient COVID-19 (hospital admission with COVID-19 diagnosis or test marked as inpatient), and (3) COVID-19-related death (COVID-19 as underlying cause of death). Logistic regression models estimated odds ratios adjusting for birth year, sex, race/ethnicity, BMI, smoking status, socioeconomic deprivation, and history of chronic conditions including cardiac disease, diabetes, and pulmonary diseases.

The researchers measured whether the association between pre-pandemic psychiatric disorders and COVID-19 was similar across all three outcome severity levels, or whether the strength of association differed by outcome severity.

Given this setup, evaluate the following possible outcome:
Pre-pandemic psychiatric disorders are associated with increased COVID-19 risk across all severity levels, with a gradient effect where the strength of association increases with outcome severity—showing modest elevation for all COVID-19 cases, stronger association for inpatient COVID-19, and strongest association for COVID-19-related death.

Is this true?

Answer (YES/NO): YES